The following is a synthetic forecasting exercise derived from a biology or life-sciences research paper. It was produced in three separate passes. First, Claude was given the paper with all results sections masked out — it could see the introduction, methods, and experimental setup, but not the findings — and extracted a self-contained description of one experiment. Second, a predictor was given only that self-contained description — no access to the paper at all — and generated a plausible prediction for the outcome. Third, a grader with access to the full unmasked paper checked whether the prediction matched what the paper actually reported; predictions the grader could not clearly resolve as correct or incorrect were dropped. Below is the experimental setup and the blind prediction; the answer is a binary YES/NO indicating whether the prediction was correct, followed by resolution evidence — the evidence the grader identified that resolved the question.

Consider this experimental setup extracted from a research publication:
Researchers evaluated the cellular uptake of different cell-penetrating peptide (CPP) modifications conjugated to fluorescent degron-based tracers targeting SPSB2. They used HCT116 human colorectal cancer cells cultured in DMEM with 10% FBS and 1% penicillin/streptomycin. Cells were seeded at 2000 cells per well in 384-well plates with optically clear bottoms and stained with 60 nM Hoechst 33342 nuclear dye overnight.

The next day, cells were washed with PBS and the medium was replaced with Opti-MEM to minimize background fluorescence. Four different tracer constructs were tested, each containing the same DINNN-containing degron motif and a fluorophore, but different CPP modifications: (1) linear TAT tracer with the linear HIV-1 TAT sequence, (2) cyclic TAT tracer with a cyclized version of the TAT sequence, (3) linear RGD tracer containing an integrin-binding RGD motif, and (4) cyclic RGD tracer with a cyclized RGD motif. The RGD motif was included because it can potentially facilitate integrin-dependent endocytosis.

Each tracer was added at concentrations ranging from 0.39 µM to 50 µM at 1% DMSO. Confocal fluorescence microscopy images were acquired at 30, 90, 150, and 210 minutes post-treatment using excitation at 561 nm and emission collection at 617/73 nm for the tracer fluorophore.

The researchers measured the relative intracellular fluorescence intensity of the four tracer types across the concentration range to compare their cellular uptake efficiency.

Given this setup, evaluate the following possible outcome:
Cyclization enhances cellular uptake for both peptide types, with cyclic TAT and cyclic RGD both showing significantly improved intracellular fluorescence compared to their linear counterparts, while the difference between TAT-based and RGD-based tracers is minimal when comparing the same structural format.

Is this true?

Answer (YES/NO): NO